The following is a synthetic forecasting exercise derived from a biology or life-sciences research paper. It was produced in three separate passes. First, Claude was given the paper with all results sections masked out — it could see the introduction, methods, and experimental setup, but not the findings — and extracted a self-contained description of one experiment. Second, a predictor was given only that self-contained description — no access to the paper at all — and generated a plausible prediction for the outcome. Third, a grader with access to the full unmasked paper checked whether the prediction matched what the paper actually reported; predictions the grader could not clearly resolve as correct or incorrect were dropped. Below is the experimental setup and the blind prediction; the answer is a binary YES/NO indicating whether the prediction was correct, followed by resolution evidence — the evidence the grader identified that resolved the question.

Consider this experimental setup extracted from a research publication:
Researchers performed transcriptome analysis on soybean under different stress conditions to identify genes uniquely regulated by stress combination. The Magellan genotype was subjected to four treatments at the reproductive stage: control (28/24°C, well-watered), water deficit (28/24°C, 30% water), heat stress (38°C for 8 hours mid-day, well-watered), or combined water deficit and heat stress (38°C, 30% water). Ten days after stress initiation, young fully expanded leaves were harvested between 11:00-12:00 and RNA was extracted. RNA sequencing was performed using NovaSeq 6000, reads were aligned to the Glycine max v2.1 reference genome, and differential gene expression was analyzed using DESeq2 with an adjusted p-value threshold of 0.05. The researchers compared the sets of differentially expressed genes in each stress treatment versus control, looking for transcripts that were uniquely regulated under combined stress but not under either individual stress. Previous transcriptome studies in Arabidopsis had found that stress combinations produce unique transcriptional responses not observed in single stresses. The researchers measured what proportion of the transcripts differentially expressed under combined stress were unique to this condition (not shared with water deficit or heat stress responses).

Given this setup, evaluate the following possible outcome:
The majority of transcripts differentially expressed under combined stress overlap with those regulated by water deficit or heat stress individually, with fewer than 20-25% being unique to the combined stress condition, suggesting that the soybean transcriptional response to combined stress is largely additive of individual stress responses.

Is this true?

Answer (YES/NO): NO